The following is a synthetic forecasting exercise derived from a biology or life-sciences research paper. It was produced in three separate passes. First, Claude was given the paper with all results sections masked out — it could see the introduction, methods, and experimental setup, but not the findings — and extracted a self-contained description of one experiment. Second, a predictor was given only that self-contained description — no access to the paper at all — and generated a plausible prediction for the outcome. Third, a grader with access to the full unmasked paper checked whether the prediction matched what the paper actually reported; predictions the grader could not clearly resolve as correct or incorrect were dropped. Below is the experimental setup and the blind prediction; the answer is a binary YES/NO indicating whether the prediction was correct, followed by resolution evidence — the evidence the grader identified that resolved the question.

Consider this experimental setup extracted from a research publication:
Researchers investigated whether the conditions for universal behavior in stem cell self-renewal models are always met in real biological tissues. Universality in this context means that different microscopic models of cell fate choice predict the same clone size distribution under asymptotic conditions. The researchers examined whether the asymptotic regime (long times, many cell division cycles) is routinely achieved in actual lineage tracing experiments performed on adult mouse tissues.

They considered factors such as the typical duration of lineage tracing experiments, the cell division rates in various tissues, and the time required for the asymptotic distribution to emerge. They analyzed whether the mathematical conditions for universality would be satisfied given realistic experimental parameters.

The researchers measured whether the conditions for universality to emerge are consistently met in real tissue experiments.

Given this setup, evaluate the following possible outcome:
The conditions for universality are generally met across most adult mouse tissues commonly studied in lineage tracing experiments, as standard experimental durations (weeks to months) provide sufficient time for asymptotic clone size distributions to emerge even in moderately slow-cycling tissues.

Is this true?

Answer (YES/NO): NO